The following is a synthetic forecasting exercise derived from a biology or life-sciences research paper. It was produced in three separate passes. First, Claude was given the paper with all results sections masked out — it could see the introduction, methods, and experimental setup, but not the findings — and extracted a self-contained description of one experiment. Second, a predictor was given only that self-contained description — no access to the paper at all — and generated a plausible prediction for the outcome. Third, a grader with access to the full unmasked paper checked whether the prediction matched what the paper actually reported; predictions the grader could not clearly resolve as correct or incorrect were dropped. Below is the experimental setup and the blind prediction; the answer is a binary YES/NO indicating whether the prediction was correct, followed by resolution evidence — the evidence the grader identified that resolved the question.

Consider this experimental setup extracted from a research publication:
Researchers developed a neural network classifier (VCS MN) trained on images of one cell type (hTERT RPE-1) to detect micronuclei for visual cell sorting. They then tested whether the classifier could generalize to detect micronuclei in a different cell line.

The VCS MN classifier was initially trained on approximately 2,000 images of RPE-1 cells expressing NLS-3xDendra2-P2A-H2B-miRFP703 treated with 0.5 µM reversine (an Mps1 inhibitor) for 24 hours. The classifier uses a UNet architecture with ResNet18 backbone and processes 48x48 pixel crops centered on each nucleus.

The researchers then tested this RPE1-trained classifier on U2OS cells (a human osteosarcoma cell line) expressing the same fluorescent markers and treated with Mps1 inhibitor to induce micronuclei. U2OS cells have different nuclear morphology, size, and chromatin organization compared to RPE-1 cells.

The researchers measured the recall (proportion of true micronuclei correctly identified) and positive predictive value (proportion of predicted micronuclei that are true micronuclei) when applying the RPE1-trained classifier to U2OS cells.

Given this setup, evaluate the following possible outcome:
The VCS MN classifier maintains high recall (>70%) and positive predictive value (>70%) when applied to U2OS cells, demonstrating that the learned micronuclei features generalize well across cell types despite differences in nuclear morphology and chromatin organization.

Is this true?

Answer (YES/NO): NO